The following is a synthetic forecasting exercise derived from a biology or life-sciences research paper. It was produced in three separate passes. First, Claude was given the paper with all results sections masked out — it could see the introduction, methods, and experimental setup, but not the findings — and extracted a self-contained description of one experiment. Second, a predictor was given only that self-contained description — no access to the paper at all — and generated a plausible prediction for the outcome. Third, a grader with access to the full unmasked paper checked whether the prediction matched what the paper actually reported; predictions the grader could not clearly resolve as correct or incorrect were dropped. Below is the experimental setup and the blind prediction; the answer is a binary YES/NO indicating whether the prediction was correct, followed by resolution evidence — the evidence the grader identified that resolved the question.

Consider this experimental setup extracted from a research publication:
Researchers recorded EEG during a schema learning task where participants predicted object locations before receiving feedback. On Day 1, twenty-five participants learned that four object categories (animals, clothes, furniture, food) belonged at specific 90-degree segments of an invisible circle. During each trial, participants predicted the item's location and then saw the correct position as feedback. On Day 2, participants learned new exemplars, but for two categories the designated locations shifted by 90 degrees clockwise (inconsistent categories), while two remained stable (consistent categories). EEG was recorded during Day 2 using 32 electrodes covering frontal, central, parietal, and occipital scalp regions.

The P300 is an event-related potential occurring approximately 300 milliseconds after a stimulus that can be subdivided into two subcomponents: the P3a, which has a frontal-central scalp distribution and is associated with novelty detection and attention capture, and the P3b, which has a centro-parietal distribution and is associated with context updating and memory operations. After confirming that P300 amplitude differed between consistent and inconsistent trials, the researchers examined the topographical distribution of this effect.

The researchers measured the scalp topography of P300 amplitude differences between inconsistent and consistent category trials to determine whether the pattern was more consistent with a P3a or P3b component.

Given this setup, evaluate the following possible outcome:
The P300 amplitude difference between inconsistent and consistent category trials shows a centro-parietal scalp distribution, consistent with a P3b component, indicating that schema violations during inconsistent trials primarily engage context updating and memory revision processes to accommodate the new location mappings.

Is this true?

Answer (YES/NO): NO